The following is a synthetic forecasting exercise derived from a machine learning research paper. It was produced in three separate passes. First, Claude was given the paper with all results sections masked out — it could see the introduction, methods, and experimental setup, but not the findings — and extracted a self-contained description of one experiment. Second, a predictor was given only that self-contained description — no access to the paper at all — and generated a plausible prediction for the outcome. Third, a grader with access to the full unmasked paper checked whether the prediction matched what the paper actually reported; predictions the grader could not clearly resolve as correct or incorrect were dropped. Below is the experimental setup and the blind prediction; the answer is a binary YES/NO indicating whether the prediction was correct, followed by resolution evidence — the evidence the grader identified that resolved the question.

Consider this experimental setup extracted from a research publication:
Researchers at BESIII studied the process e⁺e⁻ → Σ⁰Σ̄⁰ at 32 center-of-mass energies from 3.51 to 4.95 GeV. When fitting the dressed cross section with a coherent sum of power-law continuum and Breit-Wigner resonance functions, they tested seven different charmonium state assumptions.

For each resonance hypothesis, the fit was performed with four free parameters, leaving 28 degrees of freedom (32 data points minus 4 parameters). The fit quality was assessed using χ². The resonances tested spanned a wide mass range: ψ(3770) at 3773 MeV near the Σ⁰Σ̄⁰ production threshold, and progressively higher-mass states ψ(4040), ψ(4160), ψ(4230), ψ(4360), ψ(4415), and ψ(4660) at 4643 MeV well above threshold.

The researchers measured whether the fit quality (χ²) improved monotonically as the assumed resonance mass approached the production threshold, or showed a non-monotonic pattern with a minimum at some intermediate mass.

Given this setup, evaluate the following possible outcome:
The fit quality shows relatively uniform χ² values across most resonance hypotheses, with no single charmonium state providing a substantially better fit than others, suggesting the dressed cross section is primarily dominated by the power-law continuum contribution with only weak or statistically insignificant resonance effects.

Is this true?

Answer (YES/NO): NO